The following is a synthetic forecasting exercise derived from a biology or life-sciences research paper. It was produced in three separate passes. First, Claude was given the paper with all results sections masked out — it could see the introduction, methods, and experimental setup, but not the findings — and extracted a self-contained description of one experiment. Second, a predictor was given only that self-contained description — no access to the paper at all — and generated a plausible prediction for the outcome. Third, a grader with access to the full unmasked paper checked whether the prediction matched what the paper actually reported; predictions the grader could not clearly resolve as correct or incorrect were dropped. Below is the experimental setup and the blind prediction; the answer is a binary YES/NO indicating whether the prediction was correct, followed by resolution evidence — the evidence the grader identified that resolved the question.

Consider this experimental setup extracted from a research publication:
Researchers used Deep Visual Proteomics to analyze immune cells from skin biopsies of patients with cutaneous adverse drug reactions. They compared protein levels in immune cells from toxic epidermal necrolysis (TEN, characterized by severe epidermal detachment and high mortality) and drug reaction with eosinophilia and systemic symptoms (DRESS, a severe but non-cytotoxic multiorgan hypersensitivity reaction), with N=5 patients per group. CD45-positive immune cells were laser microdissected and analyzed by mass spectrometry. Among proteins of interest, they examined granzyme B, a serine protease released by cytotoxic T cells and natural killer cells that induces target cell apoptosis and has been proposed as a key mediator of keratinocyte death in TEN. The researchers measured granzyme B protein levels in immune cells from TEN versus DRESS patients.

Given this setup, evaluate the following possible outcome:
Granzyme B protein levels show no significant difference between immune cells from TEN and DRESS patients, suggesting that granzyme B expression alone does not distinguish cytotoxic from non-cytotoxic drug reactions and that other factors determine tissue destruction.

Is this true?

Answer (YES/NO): YES